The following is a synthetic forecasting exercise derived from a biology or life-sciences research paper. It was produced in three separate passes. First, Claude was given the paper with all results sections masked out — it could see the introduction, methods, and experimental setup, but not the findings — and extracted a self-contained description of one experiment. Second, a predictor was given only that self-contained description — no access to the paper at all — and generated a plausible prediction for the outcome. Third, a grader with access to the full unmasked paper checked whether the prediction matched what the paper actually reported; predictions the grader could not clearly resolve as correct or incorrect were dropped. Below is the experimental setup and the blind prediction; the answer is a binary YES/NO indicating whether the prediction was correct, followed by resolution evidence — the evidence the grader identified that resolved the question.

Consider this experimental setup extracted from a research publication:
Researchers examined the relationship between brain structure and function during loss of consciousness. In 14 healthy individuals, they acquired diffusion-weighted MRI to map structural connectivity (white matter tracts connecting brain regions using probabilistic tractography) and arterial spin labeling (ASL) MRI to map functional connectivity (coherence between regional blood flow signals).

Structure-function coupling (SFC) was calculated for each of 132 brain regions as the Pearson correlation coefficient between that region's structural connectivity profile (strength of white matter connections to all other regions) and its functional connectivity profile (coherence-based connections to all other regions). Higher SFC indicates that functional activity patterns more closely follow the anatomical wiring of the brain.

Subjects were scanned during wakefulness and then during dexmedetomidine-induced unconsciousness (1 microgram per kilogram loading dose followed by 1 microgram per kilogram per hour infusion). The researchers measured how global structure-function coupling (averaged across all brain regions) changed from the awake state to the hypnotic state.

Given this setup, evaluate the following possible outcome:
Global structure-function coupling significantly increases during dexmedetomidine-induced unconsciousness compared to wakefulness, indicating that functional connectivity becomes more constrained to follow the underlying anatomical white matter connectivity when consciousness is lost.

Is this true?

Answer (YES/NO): YES